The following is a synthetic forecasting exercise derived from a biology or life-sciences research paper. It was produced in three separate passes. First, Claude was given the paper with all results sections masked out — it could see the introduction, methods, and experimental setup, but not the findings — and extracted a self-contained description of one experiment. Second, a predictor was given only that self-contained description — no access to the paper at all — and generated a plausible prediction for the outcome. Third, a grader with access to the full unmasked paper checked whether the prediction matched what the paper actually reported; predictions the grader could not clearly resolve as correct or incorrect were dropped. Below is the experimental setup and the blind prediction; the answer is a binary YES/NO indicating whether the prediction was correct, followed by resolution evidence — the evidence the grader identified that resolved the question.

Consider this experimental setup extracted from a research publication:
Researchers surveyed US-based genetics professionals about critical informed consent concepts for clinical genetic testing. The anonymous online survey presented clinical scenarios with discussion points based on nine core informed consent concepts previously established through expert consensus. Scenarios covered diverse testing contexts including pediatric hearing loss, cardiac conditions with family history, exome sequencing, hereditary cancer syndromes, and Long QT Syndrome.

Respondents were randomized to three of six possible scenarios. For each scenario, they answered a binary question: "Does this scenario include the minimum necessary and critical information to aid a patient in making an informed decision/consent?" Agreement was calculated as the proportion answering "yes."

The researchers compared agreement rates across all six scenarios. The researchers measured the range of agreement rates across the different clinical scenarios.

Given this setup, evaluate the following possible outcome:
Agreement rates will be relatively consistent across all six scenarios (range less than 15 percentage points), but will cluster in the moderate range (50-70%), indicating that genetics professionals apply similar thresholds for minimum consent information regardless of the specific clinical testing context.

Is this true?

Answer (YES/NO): NO